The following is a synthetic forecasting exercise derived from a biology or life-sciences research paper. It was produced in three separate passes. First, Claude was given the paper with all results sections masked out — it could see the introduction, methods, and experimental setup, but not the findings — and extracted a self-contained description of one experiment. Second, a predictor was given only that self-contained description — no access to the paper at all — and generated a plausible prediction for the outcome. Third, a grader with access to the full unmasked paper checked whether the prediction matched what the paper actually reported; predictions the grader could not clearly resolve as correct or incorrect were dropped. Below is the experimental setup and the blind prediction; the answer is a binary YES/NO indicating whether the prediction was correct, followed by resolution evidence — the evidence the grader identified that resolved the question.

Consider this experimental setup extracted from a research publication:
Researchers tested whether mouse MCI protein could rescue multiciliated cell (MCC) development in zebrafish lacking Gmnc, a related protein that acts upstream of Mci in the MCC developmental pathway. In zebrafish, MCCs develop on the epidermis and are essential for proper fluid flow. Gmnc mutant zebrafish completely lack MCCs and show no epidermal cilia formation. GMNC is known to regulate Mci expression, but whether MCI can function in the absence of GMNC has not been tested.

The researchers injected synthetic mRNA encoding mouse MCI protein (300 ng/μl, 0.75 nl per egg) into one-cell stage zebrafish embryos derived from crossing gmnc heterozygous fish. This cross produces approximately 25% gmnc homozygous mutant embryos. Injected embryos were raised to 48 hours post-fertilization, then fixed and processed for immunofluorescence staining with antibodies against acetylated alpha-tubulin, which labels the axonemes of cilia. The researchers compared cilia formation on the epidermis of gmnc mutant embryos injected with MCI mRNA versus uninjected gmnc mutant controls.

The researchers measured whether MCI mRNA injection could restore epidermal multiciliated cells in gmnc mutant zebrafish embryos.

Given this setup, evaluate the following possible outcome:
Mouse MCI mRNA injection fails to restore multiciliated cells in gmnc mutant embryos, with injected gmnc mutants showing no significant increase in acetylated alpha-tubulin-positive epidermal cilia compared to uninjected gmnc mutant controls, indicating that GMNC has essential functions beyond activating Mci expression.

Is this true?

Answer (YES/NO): NO